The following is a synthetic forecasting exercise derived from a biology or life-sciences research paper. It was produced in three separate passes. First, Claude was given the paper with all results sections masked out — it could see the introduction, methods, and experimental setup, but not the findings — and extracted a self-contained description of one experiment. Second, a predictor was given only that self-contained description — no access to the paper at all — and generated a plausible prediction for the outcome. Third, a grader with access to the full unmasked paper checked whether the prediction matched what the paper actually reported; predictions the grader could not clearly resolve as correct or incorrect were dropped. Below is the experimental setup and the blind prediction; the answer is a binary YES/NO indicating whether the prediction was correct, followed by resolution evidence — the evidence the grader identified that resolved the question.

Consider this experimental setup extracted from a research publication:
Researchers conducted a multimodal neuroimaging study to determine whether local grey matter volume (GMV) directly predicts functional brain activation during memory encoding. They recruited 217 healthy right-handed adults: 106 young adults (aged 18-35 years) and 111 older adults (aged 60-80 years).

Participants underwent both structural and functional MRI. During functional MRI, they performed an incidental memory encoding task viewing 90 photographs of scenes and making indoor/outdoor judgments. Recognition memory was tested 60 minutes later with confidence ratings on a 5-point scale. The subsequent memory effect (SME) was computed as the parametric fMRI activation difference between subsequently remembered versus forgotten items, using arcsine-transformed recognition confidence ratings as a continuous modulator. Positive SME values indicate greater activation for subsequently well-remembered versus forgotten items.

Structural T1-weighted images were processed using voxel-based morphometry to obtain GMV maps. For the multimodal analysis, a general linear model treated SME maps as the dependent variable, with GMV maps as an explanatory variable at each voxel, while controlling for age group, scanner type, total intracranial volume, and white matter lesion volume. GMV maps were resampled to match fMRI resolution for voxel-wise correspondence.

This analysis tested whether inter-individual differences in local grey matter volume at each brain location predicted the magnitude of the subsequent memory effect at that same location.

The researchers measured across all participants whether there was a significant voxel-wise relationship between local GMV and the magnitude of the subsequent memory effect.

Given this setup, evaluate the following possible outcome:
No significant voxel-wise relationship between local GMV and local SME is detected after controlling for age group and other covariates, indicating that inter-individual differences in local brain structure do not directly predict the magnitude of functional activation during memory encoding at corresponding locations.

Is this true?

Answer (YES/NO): NO